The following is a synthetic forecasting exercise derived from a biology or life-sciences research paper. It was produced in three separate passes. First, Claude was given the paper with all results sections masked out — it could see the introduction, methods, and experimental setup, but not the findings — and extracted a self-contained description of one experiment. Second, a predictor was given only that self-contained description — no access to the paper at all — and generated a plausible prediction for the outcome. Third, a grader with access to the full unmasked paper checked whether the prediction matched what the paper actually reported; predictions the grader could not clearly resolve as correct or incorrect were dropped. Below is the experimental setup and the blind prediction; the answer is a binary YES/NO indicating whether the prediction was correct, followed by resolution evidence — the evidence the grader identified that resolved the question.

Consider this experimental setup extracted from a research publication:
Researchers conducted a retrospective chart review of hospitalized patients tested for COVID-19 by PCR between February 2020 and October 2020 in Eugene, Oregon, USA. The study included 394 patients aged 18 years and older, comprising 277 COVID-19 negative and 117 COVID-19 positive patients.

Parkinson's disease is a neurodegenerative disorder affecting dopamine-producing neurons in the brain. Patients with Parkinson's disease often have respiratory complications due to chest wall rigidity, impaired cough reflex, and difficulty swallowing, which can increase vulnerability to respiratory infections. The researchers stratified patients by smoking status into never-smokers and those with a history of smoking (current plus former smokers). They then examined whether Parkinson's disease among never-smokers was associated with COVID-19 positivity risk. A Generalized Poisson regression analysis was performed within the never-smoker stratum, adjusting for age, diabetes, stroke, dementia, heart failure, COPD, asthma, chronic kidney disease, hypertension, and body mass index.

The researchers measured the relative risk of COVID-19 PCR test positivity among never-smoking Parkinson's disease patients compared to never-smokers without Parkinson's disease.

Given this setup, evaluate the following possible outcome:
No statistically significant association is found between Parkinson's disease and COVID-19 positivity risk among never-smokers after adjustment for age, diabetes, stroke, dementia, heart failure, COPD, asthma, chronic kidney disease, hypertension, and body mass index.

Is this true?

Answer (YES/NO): NO